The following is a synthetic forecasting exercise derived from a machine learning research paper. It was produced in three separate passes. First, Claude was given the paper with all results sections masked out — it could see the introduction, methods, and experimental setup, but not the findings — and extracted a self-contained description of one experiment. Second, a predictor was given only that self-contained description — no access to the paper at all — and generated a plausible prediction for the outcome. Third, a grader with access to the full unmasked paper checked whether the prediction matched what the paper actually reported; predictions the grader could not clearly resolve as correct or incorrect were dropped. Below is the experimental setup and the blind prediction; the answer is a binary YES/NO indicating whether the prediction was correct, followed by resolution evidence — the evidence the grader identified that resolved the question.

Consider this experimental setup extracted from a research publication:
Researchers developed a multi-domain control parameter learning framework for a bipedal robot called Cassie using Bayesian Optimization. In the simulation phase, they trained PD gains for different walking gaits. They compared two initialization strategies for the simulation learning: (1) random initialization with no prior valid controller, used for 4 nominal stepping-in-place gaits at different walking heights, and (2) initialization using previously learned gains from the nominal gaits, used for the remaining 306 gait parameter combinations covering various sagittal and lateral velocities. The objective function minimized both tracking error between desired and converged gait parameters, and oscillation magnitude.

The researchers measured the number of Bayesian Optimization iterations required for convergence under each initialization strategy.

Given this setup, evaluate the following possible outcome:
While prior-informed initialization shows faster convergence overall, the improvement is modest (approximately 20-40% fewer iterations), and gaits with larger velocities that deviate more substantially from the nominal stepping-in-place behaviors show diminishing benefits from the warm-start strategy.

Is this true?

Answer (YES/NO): NO